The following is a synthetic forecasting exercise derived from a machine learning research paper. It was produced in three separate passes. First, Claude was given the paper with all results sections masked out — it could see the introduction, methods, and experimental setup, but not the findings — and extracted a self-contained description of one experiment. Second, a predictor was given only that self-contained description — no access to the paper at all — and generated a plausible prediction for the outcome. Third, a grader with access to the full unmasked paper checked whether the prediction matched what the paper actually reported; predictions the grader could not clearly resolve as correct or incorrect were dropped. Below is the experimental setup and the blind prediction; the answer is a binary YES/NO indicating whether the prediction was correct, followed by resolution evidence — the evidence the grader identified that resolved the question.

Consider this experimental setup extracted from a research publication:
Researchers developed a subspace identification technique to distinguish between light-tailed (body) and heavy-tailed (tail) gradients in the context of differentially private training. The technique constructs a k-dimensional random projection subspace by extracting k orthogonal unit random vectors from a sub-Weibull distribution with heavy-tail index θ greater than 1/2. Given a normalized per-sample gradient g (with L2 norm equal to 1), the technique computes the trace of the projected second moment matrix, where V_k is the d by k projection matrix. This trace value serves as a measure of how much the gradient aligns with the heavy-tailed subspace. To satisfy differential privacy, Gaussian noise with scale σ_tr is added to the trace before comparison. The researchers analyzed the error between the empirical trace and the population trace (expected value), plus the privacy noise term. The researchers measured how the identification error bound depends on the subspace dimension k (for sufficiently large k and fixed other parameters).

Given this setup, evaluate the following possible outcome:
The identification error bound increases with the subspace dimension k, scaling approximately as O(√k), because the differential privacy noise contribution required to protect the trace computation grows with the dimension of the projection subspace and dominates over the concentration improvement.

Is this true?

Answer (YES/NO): NO